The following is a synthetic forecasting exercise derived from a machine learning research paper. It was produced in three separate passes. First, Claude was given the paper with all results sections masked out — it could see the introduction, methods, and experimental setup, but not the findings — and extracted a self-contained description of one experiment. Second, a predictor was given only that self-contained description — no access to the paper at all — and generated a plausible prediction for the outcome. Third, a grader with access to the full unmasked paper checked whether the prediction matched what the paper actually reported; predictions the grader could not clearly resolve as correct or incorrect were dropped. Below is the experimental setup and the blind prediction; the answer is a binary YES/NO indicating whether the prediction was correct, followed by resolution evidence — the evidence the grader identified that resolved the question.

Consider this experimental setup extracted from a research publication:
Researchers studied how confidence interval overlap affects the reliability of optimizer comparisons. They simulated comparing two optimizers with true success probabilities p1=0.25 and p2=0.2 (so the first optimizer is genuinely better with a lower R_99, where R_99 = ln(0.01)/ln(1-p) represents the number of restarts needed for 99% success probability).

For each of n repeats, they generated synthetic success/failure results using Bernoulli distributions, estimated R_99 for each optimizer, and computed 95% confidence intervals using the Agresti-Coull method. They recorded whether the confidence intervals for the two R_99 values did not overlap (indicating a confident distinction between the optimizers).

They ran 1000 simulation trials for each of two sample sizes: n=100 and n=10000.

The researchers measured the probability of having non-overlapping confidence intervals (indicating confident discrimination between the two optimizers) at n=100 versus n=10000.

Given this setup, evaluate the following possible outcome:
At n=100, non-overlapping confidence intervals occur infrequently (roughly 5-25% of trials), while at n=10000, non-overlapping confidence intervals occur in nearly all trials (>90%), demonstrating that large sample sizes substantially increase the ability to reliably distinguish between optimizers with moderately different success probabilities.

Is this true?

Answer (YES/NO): NO